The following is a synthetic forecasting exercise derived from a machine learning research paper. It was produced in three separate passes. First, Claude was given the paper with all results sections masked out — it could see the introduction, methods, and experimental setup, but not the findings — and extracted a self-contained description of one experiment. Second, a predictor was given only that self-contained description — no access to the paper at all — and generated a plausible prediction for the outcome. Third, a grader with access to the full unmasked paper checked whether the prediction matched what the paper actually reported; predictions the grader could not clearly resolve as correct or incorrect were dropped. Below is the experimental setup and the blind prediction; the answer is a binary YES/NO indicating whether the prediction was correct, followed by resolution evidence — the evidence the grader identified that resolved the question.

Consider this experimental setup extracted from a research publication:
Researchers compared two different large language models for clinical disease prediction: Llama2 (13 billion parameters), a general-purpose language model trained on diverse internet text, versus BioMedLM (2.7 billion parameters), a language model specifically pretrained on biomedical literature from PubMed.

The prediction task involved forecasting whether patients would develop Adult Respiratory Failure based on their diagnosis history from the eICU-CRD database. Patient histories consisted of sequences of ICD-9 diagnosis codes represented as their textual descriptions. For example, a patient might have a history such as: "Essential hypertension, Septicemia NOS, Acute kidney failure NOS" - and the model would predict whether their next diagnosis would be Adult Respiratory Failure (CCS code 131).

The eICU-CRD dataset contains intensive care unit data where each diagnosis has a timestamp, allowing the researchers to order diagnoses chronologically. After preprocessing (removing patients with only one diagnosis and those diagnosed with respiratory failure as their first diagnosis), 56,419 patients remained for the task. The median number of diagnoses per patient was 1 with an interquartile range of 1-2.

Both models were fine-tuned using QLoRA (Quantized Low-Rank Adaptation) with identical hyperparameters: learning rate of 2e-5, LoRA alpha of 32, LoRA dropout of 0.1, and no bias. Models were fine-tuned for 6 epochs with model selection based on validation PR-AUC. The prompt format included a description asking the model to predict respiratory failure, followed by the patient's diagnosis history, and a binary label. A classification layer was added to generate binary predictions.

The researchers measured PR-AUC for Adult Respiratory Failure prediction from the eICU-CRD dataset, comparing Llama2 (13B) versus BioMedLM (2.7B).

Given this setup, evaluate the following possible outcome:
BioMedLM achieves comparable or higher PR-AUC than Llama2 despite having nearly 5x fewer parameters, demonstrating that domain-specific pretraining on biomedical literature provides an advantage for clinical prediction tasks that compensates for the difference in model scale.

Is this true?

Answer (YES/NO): NO